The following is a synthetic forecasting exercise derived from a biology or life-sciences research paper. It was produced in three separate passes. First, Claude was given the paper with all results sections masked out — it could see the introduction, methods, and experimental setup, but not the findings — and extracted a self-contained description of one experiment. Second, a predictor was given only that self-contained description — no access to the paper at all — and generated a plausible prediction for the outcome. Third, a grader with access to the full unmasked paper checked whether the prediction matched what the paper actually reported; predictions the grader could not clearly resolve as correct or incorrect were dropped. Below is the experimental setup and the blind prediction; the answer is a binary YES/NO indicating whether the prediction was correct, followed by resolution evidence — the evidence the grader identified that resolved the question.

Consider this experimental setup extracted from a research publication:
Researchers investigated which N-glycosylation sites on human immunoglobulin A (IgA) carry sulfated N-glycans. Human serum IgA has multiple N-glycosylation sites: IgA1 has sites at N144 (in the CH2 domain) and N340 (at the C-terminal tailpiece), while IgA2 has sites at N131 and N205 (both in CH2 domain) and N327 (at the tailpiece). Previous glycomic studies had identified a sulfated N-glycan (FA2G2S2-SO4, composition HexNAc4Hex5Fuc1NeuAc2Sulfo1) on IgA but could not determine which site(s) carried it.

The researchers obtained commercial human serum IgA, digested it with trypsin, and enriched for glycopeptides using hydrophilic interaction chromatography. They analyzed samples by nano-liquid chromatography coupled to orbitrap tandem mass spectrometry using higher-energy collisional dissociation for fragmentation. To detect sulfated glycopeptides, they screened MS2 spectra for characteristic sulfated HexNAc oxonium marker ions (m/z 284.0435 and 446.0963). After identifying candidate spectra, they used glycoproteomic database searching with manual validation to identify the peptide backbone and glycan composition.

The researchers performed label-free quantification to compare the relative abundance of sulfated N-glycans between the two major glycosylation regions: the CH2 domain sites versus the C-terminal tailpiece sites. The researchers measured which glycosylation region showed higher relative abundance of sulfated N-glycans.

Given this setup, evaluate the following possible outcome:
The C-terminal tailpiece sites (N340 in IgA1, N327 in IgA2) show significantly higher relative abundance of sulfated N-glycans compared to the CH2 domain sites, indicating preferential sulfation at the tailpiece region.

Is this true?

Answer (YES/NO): YES